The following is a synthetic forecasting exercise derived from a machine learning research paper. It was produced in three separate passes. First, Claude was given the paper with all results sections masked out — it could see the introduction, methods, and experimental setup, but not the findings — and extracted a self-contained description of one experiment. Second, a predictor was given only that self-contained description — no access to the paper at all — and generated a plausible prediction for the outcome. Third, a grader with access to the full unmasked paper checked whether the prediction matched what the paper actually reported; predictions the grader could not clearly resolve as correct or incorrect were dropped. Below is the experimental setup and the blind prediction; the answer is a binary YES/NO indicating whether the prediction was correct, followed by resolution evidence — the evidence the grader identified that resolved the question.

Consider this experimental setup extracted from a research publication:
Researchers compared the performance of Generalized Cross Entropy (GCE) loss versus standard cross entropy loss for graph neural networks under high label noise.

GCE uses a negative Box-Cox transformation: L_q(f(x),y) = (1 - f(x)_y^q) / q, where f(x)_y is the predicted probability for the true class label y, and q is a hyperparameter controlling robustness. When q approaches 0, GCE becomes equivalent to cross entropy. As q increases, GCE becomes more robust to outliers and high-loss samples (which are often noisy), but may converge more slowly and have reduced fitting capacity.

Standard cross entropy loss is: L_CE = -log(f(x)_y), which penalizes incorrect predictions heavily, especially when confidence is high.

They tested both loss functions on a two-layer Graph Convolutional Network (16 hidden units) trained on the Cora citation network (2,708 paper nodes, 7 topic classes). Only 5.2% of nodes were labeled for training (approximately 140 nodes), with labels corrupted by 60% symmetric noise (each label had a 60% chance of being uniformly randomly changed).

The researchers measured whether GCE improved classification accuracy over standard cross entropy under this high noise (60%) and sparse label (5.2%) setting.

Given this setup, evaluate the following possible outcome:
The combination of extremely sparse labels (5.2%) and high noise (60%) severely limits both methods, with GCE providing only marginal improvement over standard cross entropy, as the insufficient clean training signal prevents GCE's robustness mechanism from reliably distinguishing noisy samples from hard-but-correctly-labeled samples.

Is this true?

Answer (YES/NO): NO